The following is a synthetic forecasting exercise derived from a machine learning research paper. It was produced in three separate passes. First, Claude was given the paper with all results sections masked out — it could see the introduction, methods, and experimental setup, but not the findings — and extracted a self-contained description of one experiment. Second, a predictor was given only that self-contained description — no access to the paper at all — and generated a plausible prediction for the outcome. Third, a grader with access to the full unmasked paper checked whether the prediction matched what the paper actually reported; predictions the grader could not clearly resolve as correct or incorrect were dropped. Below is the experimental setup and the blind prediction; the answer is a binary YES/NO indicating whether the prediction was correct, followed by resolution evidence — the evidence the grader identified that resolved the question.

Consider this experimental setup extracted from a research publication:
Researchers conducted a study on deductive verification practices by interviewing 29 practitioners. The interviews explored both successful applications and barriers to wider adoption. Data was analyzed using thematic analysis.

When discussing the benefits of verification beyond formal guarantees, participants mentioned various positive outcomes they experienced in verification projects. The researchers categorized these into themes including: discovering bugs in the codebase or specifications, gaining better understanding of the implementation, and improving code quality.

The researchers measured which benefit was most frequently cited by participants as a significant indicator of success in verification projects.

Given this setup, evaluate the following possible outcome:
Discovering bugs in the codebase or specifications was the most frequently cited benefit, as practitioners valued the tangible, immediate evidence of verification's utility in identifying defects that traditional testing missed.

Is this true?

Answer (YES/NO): YES